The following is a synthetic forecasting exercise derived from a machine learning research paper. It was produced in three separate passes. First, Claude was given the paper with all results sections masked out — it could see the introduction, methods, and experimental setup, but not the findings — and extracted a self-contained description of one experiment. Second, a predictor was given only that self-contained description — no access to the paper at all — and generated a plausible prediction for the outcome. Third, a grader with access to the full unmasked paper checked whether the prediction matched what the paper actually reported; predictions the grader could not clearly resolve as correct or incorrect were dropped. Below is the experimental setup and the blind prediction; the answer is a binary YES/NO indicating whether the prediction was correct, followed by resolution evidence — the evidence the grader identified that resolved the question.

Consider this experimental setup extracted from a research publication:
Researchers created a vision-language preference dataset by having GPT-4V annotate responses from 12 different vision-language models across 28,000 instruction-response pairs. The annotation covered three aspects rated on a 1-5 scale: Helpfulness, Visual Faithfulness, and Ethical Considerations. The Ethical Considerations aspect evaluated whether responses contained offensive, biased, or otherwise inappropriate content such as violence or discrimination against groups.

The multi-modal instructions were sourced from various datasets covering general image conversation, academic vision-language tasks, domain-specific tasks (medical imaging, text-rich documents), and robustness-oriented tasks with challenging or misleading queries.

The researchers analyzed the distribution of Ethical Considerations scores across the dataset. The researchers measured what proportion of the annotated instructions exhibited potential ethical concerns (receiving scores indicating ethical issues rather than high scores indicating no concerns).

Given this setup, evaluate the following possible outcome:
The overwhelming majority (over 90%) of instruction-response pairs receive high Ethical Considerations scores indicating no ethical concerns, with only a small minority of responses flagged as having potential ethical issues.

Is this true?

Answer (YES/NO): YES